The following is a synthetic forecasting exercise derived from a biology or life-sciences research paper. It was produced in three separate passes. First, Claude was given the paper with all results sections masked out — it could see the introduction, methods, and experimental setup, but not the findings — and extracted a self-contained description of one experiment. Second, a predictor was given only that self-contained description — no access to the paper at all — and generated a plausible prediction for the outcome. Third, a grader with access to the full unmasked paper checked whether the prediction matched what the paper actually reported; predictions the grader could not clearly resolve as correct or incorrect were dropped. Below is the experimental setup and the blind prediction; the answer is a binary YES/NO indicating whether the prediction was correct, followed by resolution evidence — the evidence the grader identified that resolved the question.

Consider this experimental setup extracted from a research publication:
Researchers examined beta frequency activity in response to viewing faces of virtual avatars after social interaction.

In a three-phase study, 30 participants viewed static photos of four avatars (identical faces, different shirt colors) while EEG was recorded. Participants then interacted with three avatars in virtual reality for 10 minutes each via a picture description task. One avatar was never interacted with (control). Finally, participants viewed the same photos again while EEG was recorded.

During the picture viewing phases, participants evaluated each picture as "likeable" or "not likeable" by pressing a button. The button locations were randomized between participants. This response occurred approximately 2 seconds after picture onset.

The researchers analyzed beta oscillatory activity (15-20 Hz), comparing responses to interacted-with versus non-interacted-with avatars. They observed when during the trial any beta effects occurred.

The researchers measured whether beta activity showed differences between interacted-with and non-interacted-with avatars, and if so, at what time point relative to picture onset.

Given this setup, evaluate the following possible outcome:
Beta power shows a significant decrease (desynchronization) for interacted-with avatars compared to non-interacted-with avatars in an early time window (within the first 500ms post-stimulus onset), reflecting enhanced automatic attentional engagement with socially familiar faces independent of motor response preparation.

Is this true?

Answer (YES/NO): NO